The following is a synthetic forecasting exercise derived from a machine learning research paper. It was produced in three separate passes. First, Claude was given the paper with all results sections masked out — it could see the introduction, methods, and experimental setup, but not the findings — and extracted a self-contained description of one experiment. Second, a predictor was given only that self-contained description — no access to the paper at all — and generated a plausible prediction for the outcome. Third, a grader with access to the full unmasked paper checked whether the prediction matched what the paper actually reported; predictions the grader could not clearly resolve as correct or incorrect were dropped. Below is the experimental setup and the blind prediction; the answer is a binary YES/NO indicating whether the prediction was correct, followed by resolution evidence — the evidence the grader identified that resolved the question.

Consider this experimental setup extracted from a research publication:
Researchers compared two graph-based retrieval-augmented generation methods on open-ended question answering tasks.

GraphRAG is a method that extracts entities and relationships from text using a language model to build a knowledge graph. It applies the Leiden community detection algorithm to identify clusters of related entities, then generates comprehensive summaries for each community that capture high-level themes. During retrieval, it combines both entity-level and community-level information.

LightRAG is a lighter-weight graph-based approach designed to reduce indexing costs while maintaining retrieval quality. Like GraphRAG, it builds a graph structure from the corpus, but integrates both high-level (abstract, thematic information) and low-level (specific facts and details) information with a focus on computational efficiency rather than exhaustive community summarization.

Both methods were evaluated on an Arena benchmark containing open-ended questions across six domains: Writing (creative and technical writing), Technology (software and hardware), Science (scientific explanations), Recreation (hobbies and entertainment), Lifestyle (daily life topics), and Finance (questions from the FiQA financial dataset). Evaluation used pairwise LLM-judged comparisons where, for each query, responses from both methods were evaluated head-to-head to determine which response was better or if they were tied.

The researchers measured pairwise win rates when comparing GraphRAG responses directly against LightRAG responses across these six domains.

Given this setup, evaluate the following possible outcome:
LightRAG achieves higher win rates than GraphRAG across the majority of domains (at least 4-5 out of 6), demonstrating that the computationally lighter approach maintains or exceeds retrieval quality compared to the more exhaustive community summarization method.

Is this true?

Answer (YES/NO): YES